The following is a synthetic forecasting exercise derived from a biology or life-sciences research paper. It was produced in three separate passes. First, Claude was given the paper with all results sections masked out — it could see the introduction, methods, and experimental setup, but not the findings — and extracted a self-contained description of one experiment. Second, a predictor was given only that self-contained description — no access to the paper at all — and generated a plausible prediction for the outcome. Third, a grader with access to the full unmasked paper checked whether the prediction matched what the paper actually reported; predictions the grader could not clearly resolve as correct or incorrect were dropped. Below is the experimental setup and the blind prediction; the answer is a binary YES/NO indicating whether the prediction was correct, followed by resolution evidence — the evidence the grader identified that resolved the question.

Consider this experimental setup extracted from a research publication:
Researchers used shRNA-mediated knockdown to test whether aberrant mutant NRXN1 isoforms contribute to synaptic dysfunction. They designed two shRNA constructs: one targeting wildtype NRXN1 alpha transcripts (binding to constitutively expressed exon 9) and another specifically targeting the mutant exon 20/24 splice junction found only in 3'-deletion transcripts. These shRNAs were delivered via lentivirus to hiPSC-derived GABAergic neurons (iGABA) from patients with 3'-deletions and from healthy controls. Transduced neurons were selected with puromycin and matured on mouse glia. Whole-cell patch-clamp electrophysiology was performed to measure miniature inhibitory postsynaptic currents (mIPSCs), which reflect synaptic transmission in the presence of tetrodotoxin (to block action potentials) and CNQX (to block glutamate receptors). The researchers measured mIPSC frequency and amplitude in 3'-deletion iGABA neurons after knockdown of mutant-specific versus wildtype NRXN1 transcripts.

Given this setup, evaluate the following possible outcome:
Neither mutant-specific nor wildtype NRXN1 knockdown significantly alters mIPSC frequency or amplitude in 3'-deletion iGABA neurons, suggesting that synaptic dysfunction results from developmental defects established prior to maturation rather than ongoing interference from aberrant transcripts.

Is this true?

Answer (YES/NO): NO